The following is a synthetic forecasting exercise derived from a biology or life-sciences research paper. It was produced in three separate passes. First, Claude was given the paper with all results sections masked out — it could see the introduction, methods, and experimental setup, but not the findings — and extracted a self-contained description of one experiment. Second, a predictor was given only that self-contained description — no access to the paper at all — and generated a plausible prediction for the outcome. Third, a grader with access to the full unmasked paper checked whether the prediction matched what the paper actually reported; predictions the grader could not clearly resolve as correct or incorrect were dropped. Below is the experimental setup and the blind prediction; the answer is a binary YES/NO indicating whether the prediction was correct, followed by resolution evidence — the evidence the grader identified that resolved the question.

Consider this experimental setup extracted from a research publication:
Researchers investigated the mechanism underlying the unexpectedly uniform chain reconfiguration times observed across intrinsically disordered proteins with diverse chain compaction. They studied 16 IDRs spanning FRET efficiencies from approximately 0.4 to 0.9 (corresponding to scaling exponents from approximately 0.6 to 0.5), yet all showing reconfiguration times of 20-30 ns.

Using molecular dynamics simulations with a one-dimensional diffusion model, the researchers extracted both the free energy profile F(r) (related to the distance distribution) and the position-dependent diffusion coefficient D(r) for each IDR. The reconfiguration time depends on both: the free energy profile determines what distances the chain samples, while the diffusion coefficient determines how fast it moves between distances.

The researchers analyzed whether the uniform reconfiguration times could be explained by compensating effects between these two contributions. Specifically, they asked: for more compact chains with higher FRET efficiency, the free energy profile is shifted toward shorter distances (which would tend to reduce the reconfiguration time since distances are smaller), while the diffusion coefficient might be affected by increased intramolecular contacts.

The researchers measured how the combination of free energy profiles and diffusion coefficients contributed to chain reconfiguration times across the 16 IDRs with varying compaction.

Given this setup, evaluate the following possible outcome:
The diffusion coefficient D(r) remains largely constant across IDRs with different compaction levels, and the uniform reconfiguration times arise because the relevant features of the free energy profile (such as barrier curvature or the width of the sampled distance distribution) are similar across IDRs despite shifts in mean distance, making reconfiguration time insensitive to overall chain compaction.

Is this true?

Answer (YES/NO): NO